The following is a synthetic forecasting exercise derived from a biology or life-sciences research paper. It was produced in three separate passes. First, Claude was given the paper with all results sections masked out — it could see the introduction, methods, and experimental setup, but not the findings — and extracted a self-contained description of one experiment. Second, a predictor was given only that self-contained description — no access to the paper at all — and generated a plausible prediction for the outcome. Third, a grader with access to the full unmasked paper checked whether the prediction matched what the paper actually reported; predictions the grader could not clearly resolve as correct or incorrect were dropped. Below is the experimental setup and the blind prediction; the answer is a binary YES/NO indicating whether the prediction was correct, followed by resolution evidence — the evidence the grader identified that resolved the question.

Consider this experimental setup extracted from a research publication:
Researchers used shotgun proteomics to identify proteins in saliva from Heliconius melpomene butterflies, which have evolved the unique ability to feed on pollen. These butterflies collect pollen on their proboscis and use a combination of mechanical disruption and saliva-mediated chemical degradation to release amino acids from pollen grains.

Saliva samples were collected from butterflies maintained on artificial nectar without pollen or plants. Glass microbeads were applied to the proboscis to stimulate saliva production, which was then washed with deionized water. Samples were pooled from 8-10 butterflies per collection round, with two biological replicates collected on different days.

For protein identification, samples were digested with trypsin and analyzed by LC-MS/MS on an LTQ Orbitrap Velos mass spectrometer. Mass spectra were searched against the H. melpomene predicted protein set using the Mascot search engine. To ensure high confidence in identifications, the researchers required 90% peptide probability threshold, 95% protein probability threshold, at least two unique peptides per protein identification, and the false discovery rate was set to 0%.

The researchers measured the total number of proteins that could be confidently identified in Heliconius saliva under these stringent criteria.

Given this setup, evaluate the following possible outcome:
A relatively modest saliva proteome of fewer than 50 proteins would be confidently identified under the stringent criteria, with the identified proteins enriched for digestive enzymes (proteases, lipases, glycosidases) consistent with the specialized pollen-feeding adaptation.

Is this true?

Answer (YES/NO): NO